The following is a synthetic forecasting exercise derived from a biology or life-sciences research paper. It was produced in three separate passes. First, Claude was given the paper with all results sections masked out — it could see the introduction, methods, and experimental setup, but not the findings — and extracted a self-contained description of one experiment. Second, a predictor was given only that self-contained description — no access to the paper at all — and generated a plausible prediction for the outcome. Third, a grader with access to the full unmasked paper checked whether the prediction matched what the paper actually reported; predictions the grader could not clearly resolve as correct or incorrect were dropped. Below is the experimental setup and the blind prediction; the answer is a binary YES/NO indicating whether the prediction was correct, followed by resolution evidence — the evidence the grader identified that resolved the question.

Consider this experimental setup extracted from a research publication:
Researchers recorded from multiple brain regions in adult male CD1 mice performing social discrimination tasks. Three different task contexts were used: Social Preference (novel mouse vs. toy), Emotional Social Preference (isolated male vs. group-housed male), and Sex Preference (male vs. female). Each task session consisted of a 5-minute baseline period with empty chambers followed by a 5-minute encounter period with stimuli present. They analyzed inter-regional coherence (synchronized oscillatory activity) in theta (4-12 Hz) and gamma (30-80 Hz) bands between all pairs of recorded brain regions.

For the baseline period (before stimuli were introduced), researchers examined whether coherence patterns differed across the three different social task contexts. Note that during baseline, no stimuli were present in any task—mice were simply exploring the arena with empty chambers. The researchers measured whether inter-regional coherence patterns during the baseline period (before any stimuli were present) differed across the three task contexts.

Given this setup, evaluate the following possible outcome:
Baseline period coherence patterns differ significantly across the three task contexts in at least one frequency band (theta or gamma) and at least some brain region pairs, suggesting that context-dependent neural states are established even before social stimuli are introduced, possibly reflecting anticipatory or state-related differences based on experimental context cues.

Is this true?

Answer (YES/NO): NO